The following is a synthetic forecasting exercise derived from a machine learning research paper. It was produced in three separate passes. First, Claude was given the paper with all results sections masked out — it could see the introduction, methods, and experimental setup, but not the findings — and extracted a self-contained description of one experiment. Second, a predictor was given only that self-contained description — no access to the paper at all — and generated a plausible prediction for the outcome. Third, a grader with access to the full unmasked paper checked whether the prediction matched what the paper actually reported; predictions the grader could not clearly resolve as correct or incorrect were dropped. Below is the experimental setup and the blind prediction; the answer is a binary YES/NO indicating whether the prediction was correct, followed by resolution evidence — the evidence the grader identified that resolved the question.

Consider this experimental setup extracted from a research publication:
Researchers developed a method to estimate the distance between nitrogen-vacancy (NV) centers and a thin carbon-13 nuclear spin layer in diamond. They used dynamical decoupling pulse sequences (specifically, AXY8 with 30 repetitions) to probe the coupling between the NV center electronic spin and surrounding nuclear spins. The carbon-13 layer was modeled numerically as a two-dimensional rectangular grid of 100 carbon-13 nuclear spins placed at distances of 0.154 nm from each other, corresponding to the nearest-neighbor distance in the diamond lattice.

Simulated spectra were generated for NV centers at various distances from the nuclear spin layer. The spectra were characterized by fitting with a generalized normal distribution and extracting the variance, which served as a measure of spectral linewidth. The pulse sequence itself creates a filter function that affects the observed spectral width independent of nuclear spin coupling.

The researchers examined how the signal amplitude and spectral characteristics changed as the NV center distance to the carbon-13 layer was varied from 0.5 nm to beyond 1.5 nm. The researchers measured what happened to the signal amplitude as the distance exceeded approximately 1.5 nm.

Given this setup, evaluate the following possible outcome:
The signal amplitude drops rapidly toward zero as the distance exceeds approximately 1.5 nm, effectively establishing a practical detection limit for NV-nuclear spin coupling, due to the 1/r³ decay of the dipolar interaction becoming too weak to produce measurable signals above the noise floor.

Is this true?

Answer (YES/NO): YES